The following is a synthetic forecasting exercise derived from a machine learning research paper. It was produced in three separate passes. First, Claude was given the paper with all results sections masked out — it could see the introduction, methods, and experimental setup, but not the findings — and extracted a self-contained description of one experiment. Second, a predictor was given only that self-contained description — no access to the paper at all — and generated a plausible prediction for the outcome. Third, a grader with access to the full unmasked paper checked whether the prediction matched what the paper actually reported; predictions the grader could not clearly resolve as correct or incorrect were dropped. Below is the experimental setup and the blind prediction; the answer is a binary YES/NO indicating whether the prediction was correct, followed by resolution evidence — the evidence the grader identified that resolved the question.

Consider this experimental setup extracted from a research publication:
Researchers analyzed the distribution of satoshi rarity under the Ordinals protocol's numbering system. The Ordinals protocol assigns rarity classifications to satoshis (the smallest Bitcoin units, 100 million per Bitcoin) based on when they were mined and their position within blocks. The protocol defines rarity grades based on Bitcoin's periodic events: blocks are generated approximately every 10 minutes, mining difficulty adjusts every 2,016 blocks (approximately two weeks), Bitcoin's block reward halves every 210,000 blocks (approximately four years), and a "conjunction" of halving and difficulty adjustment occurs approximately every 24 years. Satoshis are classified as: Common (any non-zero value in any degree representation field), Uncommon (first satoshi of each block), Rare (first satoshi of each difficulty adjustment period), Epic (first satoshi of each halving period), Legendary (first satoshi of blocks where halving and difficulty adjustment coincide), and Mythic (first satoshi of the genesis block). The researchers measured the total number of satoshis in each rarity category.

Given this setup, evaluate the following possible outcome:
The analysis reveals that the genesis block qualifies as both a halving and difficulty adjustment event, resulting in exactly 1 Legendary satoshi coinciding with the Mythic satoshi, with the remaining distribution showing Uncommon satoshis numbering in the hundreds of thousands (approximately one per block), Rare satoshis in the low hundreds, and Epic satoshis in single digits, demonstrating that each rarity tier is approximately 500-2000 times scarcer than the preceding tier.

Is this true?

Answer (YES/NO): NO